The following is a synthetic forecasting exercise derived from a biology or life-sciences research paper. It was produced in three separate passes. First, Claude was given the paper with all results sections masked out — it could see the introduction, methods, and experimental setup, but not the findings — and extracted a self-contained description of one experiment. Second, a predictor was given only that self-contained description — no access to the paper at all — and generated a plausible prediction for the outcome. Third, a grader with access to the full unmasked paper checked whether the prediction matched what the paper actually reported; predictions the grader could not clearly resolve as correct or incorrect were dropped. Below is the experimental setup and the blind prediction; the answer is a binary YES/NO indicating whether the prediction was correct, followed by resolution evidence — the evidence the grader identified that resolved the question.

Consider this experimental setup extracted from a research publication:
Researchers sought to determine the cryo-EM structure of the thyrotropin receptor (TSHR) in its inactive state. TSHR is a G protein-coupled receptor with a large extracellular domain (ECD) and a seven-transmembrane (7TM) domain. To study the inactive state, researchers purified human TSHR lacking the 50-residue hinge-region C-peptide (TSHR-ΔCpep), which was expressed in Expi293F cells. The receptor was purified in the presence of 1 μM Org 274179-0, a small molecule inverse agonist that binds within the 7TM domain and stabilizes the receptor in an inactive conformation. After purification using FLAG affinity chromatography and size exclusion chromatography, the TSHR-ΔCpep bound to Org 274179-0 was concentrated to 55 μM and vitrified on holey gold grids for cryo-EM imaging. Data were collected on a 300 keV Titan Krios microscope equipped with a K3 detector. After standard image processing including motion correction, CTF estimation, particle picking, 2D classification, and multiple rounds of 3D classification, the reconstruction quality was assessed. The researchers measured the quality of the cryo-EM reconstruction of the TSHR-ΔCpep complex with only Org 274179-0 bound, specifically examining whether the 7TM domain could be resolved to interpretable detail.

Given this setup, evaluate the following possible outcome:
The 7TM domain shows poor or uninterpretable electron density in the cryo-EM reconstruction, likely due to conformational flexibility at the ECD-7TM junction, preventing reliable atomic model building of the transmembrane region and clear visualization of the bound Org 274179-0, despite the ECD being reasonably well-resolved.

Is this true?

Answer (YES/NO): YES